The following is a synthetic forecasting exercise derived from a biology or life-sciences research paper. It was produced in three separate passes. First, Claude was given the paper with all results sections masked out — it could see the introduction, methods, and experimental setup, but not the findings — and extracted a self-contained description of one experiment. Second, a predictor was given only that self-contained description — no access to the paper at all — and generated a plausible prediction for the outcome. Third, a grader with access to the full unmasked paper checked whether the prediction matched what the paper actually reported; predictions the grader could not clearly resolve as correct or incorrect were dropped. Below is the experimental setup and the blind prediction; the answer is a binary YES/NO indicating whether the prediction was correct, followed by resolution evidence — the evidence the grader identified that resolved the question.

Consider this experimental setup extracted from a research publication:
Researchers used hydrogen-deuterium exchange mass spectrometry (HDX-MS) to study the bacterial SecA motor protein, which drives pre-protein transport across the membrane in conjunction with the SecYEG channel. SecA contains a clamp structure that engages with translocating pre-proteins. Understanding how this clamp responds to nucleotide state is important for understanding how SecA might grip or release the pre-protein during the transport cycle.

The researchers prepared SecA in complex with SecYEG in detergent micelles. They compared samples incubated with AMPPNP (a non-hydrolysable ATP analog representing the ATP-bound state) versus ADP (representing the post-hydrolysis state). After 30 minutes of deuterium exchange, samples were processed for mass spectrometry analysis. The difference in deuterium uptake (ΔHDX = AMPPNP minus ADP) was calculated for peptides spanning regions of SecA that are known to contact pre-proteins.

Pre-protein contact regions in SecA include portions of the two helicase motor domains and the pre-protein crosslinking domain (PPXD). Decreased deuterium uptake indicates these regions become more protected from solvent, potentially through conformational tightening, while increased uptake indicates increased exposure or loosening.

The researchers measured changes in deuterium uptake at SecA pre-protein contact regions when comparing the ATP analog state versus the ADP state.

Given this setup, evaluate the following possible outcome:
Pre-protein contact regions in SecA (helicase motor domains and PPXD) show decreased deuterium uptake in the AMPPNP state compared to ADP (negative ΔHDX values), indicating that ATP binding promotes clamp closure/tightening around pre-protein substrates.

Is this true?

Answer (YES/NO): YES